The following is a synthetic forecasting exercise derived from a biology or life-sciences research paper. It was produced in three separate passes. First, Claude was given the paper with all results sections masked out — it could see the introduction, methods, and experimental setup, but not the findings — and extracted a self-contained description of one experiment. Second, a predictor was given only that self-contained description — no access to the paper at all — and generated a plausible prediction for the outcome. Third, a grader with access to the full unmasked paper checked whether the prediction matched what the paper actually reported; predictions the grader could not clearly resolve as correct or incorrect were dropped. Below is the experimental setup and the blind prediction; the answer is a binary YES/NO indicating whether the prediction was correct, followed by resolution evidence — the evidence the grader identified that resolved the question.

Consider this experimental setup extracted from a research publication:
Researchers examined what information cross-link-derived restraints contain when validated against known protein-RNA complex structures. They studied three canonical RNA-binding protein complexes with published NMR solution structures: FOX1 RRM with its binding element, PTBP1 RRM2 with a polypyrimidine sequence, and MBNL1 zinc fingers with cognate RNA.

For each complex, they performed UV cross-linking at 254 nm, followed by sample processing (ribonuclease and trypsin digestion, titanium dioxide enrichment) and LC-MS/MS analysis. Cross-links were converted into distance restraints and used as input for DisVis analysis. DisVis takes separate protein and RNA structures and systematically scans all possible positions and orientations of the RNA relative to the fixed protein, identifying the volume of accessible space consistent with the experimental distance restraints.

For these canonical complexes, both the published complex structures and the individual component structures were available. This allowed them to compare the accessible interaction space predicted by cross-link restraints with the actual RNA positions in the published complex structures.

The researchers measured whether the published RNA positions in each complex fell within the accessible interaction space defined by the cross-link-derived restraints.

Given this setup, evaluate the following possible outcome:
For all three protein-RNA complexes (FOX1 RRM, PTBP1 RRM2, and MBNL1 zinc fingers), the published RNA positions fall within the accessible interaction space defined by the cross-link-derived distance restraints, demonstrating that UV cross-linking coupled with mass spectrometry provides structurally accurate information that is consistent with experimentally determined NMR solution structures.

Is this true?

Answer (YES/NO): YES